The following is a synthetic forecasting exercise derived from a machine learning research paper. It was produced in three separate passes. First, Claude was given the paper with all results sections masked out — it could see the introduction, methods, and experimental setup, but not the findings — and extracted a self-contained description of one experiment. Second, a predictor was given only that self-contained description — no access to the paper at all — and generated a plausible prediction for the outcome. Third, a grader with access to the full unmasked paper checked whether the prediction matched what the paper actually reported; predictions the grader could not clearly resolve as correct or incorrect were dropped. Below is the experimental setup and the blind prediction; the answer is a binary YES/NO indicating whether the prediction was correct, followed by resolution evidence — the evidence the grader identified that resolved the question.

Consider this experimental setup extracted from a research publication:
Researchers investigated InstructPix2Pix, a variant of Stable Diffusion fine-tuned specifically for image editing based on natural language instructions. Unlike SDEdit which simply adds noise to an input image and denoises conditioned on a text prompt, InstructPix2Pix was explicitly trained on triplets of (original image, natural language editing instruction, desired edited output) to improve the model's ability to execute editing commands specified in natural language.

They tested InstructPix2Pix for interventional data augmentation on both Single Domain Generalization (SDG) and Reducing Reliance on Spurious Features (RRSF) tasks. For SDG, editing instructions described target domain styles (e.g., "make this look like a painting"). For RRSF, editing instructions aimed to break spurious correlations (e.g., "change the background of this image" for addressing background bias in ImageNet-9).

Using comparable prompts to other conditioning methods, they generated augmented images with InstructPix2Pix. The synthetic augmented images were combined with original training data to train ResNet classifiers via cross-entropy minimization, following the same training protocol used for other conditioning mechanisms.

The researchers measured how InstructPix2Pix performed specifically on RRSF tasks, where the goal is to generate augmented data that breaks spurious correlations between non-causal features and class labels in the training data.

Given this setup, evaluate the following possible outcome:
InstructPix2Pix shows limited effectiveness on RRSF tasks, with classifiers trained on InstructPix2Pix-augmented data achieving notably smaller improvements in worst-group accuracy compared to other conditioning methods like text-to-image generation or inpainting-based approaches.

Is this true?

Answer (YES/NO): NO